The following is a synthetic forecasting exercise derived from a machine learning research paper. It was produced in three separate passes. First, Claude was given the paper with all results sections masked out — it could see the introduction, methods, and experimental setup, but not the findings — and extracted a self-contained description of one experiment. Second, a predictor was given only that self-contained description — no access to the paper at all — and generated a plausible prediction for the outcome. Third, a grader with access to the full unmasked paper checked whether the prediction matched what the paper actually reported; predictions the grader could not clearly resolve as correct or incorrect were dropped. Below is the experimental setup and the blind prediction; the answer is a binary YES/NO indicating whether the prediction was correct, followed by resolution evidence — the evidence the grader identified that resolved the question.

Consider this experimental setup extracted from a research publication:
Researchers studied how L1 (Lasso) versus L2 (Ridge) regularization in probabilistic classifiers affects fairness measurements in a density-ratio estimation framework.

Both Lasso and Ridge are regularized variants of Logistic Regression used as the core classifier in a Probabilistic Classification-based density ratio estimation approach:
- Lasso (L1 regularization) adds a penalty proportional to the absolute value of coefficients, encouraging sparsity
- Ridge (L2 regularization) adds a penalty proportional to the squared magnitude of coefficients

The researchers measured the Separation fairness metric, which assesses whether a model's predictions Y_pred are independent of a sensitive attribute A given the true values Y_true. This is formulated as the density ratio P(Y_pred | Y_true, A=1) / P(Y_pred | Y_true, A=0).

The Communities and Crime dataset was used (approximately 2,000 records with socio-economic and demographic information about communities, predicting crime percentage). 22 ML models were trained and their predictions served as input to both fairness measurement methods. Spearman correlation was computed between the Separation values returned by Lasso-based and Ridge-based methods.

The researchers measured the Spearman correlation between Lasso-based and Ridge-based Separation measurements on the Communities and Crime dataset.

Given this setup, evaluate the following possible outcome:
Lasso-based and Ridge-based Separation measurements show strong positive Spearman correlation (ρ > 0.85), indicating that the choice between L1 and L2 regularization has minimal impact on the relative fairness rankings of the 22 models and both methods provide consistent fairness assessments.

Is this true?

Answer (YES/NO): YES